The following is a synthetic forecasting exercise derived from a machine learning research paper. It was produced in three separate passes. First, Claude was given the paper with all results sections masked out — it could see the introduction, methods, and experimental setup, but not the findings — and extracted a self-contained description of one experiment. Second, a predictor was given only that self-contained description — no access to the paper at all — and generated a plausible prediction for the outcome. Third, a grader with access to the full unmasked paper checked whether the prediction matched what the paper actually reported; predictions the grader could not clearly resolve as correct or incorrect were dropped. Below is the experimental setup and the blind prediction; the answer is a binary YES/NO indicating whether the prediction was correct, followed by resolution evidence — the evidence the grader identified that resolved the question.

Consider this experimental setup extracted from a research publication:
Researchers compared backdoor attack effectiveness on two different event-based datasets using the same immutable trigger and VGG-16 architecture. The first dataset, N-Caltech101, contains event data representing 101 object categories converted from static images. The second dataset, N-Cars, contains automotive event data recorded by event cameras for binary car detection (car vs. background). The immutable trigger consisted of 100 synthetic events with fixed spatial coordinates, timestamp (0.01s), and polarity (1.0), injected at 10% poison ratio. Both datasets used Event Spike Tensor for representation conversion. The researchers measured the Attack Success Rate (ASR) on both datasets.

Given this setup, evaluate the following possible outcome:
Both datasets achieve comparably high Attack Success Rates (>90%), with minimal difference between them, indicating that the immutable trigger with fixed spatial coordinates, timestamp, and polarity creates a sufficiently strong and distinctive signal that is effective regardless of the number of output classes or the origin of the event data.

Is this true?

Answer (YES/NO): NO